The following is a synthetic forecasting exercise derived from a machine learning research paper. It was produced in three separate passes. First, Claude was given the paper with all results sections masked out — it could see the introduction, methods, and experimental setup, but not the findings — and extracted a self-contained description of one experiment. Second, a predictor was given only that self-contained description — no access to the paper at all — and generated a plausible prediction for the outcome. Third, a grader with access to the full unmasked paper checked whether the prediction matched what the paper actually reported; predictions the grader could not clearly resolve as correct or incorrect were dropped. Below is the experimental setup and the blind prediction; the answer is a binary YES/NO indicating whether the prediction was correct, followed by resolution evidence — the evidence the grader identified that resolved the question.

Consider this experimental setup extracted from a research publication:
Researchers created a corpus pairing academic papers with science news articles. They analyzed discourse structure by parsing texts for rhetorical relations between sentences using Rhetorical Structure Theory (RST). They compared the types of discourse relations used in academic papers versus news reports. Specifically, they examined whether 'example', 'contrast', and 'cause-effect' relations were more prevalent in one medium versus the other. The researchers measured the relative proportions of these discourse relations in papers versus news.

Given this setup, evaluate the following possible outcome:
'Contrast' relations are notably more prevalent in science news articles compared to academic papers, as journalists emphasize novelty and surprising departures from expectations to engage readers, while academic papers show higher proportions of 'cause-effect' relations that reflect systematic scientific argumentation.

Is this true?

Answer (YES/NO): NO